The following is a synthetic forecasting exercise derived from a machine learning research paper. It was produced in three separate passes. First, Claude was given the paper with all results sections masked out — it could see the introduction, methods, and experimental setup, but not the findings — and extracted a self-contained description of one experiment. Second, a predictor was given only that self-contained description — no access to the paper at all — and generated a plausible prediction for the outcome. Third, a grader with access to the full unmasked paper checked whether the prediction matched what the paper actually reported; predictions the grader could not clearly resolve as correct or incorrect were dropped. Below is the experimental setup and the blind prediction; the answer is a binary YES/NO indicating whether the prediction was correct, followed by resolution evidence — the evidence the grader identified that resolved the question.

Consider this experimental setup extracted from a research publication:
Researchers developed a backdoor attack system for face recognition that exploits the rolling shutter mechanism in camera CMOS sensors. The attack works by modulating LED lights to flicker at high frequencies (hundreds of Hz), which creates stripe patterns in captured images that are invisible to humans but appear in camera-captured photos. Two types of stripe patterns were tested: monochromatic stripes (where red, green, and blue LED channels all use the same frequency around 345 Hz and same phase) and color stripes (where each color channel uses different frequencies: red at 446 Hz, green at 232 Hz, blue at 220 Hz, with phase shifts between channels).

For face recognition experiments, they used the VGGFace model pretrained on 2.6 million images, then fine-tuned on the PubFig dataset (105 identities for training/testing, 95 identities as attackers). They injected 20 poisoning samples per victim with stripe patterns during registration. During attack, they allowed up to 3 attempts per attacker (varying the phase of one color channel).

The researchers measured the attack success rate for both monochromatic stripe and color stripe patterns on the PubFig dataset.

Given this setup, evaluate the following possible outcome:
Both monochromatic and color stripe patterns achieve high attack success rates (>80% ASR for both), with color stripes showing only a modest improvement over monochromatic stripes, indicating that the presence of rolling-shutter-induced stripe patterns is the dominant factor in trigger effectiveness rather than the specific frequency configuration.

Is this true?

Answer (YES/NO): NO